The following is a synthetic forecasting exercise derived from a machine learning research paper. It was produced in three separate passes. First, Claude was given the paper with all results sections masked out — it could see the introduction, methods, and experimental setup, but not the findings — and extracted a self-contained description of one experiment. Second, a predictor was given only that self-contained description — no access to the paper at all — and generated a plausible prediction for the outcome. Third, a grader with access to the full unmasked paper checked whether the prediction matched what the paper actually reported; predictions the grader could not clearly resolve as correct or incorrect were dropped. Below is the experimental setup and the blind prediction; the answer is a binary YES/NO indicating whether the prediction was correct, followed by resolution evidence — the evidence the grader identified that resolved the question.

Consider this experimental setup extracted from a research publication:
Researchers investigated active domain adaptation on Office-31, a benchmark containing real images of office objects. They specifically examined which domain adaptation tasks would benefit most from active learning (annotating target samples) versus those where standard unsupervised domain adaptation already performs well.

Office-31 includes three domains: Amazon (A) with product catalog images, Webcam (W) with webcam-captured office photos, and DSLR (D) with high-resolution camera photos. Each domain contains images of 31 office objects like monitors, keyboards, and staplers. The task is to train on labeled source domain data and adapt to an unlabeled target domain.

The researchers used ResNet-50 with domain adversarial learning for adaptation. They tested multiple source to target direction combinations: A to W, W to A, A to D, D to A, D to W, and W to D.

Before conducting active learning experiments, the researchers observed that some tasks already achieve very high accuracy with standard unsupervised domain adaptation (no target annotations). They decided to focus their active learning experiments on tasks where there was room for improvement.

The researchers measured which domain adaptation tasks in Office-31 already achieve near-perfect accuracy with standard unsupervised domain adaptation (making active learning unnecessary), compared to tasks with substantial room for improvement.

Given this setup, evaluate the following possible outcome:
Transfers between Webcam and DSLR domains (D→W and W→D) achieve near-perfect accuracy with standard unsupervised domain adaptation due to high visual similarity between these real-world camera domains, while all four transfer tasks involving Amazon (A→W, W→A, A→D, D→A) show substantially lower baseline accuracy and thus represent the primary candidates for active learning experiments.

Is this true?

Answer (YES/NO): YES